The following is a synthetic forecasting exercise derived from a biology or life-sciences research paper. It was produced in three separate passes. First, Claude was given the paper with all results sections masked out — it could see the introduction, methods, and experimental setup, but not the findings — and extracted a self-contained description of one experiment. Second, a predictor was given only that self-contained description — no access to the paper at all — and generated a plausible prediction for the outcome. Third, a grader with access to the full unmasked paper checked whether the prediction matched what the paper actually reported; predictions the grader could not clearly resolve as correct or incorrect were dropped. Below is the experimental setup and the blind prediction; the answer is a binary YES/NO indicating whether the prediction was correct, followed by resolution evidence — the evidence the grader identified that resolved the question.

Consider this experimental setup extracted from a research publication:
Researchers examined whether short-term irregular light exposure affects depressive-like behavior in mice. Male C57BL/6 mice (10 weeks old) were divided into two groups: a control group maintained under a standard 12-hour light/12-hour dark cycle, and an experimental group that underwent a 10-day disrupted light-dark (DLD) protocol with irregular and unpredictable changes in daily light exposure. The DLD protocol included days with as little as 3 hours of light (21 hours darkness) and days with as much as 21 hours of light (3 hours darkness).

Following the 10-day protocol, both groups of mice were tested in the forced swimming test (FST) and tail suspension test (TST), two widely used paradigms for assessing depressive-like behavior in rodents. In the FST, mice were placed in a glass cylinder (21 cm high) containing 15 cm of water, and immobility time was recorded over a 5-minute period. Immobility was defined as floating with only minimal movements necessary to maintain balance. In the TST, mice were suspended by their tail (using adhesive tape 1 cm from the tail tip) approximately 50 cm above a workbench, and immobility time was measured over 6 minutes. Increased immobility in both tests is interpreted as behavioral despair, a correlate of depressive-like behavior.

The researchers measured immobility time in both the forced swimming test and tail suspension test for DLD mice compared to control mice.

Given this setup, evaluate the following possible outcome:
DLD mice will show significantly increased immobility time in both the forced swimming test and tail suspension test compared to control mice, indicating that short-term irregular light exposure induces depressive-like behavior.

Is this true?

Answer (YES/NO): NO